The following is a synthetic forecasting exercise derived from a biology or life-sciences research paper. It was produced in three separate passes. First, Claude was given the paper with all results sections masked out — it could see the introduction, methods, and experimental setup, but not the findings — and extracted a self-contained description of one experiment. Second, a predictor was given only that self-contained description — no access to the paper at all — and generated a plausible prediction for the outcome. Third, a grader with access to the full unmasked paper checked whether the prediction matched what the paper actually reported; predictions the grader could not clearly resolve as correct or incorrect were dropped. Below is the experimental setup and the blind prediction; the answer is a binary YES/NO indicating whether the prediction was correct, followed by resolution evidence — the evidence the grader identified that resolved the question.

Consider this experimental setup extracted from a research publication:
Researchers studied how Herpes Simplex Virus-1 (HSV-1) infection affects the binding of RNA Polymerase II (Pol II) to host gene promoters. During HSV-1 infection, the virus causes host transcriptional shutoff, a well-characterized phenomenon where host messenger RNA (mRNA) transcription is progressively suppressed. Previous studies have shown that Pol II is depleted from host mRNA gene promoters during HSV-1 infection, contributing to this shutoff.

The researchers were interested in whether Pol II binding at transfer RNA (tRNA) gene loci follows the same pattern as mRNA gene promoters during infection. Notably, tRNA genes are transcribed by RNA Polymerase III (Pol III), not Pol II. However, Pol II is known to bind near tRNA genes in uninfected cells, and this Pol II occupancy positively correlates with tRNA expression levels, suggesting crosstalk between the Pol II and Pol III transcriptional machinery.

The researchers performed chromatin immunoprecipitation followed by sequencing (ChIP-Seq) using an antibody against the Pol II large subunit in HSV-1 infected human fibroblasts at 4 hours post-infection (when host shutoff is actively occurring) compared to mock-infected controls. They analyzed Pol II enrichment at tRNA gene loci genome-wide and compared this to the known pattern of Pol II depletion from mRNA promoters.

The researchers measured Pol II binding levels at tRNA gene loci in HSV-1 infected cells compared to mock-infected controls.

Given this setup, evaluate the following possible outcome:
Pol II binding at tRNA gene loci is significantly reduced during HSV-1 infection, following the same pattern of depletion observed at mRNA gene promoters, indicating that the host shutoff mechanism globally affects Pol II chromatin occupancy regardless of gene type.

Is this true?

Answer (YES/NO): NO